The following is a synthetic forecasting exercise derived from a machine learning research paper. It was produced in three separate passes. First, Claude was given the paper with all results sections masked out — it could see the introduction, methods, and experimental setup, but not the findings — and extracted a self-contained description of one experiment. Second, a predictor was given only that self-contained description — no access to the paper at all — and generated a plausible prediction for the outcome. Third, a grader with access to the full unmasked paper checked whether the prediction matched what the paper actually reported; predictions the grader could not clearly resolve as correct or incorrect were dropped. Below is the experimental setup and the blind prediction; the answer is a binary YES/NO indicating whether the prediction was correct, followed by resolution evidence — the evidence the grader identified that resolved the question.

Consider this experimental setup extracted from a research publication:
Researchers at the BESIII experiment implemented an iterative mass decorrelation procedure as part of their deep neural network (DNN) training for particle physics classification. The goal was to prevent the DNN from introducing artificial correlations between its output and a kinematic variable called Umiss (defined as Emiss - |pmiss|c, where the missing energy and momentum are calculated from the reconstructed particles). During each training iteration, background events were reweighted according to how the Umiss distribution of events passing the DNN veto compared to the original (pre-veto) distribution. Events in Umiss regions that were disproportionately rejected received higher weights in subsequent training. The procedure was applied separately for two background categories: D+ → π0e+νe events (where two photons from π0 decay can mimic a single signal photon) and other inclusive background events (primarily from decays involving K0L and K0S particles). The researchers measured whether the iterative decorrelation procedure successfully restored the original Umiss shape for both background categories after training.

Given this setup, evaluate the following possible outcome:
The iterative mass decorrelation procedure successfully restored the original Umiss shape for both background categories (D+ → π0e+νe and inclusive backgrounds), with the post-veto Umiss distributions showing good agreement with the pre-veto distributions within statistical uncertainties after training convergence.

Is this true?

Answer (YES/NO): NO